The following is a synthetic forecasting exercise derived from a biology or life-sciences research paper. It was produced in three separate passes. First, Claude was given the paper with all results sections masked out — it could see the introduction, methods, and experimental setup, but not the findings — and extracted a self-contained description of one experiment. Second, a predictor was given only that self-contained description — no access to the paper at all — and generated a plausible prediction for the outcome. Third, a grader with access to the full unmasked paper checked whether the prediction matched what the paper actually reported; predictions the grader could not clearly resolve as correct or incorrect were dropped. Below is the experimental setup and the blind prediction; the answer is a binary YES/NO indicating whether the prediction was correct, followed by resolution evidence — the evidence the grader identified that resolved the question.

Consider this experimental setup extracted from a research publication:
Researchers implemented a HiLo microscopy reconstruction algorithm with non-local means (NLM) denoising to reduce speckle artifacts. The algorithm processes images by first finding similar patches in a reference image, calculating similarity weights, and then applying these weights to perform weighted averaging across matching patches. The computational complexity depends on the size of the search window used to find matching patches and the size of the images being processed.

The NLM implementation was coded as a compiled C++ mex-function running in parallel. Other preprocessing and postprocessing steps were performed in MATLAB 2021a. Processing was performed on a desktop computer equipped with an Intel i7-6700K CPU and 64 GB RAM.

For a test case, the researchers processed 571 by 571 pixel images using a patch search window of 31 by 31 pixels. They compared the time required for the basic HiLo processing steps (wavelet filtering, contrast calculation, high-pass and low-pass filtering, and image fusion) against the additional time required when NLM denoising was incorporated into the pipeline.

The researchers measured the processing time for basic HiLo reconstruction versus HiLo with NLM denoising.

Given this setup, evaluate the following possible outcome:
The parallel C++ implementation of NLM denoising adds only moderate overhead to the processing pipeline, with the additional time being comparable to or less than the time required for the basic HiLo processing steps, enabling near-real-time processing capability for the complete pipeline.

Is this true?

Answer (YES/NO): NO